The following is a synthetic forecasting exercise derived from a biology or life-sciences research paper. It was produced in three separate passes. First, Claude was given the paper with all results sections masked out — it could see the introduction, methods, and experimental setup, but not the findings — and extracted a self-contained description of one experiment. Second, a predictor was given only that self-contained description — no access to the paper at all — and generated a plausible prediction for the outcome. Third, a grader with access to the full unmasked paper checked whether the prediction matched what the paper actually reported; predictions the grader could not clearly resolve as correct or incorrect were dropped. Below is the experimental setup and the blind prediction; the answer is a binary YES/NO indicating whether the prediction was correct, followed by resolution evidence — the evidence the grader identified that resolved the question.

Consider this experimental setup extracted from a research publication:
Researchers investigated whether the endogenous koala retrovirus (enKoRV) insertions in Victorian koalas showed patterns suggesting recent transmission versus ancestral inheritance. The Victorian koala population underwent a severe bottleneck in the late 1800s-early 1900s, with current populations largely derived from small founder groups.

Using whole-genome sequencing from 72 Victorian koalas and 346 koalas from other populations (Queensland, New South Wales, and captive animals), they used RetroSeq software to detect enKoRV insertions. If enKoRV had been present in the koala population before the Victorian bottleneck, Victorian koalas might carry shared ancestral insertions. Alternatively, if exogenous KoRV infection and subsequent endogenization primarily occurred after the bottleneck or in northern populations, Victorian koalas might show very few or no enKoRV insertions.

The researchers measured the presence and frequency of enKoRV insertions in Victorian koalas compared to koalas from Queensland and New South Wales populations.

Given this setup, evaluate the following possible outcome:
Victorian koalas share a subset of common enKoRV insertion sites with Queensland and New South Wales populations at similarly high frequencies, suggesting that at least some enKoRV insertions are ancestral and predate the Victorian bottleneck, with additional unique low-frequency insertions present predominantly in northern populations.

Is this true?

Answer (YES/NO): NO